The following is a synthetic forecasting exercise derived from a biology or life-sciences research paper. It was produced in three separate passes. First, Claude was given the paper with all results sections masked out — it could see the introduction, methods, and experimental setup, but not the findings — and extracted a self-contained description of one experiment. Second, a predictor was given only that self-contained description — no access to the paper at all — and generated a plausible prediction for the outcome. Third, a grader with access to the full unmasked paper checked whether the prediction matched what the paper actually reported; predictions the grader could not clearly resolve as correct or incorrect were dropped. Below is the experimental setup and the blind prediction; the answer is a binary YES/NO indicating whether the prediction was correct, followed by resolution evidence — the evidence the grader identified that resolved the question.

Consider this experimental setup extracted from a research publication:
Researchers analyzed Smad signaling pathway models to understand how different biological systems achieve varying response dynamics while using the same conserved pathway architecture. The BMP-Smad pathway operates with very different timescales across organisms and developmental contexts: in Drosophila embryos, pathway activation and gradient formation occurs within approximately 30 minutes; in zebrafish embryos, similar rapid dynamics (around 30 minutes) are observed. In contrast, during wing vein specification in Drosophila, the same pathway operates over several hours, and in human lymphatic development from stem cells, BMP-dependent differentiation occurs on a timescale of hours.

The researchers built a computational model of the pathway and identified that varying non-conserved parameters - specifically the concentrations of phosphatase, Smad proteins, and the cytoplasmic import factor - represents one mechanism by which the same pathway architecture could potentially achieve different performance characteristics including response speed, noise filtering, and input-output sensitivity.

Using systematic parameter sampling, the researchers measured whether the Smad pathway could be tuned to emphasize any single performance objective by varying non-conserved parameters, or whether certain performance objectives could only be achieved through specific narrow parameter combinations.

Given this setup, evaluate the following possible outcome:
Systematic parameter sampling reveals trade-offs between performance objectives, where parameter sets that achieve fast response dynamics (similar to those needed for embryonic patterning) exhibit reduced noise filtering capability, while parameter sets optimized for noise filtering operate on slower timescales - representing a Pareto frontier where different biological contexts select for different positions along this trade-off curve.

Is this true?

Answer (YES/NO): YES